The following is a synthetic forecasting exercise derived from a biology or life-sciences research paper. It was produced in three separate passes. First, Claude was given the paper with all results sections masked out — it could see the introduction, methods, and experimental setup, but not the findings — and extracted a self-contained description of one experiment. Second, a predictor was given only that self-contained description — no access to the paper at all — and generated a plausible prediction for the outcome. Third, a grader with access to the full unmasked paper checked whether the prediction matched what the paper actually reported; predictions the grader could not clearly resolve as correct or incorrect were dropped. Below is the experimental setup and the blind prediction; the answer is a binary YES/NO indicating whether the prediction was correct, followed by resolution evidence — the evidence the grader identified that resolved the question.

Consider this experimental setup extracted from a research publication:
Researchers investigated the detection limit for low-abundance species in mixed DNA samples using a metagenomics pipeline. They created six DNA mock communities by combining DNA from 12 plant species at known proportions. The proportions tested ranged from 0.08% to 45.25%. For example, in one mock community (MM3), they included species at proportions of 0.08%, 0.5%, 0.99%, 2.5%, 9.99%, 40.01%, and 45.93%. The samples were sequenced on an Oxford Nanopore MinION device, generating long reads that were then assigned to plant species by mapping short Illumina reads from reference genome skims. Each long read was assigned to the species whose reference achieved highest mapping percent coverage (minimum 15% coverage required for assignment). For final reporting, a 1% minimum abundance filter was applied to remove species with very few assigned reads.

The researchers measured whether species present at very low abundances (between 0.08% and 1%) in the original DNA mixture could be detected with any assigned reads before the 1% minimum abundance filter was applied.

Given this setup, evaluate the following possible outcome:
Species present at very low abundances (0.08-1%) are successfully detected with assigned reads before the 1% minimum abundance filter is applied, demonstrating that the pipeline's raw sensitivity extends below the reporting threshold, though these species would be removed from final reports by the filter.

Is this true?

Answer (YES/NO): NO